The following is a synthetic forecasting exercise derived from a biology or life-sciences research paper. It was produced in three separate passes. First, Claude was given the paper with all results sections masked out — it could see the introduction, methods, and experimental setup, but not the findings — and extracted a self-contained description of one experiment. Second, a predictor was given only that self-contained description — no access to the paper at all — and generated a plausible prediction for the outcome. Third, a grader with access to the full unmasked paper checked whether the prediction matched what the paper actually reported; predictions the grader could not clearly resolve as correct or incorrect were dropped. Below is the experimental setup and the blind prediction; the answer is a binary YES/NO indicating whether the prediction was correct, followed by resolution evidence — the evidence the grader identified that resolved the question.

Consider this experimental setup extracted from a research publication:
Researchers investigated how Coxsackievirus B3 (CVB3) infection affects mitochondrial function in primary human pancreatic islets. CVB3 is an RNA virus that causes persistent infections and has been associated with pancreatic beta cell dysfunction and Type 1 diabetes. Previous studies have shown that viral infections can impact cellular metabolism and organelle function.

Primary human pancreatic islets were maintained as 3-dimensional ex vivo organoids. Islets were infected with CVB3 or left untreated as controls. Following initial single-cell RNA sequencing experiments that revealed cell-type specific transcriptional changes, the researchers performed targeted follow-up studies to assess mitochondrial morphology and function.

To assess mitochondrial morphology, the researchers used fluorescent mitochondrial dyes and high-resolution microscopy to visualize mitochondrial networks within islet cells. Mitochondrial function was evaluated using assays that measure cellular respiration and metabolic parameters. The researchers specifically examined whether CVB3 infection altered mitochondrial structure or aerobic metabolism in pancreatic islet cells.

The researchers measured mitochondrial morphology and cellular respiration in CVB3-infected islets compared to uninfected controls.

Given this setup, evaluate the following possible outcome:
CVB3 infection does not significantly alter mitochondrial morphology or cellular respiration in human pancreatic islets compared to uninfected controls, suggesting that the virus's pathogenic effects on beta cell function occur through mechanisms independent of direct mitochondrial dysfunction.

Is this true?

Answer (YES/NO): NO